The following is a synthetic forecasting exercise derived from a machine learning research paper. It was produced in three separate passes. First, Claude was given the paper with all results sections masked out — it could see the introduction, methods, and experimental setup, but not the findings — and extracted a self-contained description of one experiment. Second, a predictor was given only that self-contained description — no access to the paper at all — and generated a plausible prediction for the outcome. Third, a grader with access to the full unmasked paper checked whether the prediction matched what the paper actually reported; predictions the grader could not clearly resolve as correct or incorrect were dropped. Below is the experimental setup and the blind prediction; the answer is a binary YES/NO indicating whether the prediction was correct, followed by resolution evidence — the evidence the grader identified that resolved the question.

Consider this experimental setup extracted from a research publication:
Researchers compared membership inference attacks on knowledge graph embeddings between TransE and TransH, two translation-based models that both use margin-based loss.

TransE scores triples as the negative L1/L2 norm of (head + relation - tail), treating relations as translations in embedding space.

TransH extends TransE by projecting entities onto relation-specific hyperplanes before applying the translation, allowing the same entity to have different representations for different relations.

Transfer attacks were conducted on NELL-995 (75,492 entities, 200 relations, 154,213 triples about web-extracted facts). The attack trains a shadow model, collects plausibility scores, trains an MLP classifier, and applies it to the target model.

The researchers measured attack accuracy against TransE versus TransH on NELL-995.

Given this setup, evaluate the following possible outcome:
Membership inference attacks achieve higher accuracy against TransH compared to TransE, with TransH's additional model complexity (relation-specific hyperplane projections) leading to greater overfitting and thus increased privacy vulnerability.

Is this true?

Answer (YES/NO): YES